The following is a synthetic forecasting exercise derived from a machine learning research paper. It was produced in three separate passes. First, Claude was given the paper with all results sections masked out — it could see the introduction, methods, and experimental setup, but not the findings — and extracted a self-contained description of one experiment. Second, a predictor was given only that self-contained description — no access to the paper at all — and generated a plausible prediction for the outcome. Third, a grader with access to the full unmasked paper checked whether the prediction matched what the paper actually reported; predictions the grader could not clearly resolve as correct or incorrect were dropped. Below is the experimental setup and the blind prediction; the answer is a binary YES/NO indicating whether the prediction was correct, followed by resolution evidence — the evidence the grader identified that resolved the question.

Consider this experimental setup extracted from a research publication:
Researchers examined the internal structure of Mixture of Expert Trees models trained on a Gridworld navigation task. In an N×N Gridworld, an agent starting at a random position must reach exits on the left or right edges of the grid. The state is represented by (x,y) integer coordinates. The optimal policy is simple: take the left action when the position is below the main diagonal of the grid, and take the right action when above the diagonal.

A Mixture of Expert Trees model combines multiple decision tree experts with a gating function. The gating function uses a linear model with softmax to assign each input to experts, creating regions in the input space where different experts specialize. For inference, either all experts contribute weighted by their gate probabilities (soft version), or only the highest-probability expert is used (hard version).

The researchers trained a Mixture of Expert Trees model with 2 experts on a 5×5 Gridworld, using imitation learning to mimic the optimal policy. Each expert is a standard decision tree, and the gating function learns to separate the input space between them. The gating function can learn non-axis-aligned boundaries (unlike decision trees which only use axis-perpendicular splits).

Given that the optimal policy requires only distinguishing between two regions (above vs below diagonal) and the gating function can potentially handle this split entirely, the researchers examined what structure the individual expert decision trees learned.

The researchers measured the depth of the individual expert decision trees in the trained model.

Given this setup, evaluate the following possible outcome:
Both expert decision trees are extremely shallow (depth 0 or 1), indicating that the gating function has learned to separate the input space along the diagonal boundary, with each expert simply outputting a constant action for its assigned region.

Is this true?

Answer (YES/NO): YES